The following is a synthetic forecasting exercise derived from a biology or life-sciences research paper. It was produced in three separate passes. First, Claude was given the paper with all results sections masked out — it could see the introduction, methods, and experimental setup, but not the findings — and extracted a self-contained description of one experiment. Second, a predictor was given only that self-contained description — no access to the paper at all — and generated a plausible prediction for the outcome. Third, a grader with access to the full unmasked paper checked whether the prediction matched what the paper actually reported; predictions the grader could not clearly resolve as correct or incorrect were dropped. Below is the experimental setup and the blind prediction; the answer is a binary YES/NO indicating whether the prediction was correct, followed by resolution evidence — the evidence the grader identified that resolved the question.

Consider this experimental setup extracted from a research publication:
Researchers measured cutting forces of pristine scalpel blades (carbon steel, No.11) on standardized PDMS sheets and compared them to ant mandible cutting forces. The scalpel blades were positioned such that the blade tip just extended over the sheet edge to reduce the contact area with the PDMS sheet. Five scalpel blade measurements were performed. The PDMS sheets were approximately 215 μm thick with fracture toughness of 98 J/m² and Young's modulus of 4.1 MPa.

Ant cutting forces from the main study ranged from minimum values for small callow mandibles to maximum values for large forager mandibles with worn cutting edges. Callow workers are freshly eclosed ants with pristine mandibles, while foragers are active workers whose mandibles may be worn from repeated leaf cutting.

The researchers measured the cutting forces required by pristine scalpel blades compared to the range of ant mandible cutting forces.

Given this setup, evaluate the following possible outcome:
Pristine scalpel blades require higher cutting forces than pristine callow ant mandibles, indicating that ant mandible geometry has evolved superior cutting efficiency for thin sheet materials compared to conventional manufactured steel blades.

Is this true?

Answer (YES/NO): YES